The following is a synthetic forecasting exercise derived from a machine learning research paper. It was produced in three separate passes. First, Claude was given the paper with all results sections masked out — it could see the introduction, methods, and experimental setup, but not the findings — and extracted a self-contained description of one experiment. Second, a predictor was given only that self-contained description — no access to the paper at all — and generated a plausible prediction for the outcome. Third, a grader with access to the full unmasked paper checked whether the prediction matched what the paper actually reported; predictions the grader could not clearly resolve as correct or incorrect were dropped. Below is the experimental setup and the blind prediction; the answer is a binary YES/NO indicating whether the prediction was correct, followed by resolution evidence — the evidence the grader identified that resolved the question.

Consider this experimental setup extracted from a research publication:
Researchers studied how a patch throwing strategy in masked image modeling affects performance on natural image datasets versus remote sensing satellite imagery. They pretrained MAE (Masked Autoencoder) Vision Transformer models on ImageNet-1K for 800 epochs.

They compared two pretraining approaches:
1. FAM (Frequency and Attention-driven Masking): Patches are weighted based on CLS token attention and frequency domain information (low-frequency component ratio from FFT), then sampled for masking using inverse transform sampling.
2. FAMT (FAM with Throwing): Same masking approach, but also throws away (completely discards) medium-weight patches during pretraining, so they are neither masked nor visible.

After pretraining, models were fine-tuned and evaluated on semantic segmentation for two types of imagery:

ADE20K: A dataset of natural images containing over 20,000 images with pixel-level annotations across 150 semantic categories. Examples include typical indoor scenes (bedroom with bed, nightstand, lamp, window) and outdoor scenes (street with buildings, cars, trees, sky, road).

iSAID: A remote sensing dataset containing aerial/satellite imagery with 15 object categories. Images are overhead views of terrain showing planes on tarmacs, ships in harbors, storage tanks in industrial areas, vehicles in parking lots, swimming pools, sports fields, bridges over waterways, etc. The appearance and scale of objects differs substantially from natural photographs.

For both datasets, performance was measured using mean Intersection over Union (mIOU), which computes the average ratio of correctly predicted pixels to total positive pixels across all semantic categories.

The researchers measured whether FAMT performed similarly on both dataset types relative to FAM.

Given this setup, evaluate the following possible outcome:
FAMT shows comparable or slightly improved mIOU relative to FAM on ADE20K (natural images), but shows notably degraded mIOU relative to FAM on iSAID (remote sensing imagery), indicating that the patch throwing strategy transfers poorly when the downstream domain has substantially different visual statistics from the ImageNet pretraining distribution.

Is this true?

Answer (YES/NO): YES